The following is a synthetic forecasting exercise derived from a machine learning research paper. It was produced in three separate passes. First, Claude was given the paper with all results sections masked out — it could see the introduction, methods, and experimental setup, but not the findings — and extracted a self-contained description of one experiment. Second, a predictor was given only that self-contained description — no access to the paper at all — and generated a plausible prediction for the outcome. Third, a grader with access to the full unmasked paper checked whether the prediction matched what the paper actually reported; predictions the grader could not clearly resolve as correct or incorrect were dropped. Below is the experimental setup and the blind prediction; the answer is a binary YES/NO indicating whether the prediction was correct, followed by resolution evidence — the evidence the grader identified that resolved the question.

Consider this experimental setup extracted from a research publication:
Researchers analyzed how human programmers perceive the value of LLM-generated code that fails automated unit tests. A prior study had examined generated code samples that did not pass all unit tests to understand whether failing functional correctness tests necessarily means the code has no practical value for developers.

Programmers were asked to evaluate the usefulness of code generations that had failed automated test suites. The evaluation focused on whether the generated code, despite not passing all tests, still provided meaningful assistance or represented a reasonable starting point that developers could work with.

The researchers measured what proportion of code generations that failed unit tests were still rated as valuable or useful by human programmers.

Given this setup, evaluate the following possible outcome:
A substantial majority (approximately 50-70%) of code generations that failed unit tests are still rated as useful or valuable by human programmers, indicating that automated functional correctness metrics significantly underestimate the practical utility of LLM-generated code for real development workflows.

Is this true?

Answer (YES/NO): NO